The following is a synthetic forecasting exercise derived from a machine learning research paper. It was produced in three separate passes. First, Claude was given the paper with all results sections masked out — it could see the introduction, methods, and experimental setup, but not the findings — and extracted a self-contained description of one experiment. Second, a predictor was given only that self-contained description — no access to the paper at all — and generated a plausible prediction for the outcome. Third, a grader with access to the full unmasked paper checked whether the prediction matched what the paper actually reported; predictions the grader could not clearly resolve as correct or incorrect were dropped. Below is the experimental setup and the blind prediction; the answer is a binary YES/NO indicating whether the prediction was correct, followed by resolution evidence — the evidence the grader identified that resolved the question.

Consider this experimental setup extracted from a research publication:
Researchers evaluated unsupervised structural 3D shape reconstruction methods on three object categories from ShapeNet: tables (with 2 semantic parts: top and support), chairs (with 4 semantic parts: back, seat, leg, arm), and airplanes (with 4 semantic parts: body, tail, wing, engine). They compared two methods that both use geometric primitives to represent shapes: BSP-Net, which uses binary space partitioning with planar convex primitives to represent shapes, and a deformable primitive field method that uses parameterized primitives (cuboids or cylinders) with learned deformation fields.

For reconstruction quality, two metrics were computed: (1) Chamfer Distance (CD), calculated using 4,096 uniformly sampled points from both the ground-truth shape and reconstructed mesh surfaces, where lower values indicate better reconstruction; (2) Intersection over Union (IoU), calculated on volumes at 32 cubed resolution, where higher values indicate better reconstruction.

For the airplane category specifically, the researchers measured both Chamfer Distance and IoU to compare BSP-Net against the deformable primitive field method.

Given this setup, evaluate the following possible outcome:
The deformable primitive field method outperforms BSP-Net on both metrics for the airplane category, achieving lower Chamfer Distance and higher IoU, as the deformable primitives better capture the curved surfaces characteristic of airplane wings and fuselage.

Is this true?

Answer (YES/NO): NO